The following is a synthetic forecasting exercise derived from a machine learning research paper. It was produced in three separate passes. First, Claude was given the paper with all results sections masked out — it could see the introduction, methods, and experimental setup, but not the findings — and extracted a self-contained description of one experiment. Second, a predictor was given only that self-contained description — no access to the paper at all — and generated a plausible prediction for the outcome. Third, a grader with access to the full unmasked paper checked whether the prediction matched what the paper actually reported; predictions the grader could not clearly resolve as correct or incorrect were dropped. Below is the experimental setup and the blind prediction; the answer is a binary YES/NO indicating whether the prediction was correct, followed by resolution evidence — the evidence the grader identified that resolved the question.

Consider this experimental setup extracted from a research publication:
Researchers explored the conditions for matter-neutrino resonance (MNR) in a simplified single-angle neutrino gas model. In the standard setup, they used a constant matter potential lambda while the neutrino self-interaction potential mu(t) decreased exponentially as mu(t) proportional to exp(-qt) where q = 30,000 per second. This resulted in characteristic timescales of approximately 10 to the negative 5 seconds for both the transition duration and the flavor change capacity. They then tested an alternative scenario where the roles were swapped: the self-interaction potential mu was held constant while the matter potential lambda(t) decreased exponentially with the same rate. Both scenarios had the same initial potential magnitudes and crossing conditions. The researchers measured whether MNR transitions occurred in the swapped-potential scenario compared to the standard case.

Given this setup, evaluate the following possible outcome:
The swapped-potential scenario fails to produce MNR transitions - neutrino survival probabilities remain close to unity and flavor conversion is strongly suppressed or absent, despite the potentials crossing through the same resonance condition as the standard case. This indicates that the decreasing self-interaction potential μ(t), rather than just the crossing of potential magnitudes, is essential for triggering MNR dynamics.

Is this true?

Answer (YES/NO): YES